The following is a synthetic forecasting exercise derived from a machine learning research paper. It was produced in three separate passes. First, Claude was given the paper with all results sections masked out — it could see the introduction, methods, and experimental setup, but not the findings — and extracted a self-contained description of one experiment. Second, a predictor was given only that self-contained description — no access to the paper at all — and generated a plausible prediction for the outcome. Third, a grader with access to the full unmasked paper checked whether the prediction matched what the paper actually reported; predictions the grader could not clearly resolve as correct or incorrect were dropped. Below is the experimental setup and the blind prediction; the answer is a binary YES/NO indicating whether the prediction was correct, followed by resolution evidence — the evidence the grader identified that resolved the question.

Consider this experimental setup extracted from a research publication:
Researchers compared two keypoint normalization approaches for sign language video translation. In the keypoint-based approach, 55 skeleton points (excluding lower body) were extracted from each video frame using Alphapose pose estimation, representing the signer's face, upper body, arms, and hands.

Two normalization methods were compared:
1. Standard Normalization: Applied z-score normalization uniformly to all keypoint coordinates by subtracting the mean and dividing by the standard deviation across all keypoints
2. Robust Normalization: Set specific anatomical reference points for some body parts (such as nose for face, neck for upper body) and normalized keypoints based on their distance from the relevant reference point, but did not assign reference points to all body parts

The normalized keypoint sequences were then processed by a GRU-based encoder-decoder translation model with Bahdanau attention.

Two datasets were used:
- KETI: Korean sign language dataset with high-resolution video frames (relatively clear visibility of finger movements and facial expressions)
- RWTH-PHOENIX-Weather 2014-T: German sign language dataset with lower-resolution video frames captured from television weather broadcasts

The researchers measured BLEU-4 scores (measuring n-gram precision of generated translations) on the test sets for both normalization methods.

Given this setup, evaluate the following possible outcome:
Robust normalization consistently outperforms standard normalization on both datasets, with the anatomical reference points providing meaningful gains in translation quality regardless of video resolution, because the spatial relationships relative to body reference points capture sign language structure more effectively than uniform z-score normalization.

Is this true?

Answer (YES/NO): NO